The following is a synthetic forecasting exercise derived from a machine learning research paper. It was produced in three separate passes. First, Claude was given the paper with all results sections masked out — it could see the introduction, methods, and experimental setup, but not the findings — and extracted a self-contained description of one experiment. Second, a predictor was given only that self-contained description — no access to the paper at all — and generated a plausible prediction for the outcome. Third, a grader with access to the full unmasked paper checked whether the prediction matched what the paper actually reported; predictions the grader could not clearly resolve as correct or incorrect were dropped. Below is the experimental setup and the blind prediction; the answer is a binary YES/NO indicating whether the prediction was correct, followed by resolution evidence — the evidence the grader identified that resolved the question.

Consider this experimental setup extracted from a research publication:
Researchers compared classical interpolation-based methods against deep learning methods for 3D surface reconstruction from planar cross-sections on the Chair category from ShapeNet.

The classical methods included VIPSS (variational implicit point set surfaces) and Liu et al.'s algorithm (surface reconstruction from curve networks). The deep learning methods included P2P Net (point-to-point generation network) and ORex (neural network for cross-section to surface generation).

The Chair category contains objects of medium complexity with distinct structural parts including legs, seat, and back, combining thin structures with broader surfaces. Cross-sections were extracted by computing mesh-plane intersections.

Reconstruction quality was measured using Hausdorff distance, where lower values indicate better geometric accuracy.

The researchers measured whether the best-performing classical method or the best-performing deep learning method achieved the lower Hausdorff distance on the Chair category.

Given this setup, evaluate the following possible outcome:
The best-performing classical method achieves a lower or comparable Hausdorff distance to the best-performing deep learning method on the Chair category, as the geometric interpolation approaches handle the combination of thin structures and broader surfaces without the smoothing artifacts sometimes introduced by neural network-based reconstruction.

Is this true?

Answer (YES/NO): NO